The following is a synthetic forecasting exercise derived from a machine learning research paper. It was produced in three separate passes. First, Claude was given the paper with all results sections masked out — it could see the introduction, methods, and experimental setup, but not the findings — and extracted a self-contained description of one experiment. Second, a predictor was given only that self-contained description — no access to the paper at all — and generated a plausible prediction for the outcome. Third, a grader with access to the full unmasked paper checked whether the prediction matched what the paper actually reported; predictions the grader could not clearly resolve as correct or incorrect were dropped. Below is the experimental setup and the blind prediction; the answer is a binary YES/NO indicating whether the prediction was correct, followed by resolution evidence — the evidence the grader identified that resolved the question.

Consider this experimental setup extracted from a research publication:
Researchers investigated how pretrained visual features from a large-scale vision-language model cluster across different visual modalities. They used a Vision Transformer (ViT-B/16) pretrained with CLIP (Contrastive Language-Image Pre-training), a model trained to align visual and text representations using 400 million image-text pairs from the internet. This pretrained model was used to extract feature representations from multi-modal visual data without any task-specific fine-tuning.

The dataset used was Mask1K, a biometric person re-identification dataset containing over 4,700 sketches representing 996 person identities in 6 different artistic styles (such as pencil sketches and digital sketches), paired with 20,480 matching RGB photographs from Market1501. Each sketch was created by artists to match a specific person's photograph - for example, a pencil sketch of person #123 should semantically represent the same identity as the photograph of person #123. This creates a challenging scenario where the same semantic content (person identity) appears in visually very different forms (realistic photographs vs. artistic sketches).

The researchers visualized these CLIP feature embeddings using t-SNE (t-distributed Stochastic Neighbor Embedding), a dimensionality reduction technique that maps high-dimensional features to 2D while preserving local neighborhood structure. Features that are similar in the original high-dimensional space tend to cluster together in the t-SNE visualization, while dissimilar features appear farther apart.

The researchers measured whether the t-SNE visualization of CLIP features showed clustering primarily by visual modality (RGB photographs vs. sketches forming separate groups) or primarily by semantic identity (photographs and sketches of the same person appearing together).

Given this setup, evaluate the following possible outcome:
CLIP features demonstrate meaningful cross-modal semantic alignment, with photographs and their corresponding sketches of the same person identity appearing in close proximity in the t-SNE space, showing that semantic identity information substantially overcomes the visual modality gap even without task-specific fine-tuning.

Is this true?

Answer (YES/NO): NO